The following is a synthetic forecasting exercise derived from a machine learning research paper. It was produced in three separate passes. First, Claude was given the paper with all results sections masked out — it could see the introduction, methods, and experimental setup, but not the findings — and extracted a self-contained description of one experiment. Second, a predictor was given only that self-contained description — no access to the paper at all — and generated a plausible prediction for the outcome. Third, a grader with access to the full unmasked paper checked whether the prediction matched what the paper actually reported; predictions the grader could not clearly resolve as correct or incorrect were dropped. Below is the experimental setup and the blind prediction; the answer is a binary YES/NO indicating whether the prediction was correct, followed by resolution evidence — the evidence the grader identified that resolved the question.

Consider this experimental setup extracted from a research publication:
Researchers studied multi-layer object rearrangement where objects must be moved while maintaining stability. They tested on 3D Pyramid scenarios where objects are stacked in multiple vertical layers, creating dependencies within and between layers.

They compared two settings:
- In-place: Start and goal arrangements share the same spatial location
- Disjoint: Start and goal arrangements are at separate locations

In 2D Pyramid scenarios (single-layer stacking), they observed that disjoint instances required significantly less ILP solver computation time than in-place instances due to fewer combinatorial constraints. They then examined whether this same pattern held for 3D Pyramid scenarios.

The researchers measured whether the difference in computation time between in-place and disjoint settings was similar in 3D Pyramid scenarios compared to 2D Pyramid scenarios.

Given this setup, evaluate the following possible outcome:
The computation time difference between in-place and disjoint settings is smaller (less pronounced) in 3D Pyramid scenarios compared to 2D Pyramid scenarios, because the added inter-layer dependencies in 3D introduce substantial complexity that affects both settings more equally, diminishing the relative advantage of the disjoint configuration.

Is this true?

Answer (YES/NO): YES